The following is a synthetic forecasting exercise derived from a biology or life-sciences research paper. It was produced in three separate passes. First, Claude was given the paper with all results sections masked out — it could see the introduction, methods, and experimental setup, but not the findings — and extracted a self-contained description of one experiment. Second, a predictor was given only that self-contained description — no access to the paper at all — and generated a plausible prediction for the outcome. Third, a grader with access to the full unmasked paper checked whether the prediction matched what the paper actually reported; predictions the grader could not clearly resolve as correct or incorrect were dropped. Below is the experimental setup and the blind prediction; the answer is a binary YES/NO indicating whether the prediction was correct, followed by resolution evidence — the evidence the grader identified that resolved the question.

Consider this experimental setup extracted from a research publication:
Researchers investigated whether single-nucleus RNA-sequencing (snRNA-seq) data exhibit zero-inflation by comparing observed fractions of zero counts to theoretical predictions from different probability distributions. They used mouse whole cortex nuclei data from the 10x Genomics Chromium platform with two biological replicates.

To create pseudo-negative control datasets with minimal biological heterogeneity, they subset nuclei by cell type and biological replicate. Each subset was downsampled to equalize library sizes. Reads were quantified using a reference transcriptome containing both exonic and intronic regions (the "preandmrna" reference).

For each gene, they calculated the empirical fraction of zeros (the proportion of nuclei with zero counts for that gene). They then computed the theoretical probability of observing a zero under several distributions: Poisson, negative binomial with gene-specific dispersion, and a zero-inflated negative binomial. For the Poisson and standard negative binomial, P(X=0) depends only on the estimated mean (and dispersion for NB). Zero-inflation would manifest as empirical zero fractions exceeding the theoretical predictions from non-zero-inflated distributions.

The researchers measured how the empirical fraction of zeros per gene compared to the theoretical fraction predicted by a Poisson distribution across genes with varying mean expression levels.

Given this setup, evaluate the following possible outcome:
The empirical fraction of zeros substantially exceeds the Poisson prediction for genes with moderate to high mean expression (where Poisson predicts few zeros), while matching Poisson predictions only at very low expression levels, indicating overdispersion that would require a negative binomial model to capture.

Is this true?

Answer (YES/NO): NO